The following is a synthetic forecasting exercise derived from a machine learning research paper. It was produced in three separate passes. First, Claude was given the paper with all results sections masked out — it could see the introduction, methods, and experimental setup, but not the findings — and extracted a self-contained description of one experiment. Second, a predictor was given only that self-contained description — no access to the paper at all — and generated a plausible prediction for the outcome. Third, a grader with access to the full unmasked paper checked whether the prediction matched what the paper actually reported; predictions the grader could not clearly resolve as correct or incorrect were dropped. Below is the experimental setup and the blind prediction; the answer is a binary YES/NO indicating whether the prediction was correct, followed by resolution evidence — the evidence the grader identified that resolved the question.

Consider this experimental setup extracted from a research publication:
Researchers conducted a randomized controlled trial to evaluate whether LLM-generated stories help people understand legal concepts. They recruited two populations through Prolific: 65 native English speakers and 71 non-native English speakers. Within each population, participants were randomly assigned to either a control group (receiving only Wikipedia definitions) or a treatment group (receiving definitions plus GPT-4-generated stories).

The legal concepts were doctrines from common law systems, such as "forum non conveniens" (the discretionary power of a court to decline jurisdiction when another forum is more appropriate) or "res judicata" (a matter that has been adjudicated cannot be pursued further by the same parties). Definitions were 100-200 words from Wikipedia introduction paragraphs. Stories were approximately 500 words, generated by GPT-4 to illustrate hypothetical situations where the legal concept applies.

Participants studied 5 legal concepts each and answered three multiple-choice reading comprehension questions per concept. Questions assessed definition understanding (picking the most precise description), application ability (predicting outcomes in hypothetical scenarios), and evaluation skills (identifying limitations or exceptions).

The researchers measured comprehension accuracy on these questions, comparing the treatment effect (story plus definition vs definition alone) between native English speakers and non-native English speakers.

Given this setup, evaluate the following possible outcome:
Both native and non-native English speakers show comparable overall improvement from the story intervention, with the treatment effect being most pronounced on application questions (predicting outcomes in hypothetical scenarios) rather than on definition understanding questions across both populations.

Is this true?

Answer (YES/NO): NO